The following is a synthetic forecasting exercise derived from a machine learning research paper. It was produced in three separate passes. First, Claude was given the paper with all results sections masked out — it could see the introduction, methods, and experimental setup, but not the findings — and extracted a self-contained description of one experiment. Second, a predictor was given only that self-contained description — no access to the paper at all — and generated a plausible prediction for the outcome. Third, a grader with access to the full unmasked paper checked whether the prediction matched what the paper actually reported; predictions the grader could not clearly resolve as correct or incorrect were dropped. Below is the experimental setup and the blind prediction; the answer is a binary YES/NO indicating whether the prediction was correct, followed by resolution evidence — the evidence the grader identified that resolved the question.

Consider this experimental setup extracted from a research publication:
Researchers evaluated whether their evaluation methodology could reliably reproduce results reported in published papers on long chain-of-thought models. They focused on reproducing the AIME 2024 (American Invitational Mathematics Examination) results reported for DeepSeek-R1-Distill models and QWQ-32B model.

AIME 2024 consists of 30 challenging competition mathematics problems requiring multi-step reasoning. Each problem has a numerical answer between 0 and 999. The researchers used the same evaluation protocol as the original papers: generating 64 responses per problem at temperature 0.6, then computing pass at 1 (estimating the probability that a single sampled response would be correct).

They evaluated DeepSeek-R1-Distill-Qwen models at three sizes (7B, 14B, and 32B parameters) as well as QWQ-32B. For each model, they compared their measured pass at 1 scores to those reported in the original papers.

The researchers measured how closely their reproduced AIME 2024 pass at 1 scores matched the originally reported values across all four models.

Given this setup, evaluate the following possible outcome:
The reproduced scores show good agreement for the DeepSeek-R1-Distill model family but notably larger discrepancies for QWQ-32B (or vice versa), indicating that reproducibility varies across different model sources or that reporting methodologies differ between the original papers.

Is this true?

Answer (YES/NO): NO